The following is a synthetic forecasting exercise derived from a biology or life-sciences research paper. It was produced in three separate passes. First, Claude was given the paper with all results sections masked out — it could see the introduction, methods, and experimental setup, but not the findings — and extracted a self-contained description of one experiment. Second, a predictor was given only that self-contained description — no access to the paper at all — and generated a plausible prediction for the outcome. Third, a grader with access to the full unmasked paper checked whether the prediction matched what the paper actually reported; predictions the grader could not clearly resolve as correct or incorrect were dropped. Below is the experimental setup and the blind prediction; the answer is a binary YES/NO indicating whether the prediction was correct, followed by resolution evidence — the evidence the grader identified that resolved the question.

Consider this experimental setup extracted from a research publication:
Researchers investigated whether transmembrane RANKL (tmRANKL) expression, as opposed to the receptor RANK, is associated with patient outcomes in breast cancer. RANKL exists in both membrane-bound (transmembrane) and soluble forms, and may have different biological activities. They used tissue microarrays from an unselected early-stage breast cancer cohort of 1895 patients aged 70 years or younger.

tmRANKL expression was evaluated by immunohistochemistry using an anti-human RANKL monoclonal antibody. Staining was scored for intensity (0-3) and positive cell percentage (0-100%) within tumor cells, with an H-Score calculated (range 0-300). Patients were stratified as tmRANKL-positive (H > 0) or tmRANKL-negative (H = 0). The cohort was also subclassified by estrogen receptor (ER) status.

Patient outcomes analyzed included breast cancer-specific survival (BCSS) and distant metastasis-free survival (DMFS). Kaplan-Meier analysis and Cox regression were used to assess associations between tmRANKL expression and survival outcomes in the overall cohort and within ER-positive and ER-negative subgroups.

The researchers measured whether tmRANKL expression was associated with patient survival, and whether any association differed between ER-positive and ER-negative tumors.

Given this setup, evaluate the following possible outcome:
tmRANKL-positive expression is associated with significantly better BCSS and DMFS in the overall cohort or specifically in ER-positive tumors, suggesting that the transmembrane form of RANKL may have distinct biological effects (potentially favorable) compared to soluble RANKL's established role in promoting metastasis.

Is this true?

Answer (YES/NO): NO